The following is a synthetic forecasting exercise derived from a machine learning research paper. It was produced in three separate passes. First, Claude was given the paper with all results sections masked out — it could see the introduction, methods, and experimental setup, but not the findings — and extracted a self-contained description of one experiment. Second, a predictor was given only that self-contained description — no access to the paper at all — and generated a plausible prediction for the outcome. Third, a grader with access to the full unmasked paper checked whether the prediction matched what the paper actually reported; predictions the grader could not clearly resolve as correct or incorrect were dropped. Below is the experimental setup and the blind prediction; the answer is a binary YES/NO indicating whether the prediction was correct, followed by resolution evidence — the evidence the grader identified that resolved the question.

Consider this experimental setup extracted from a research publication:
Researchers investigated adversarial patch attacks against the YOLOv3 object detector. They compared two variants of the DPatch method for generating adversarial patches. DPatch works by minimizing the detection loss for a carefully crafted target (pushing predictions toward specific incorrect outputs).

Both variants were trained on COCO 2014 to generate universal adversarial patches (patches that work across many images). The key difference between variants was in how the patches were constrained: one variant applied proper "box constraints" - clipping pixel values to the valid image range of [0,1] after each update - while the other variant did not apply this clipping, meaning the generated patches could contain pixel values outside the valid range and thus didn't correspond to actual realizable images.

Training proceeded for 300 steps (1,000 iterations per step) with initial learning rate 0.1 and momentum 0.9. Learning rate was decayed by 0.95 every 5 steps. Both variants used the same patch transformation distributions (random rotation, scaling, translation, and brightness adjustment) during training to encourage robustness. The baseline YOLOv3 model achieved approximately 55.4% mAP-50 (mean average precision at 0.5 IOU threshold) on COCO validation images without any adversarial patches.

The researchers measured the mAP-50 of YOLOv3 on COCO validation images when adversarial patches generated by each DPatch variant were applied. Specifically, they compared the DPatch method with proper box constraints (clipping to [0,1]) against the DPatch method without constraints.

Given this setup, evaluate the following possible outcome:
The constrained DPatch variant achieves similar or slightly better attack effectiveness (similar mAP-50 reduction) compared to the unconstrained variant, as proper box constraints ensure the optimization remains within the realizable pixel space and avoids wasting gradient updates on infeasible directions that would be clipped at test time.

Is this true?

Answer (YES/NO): NO